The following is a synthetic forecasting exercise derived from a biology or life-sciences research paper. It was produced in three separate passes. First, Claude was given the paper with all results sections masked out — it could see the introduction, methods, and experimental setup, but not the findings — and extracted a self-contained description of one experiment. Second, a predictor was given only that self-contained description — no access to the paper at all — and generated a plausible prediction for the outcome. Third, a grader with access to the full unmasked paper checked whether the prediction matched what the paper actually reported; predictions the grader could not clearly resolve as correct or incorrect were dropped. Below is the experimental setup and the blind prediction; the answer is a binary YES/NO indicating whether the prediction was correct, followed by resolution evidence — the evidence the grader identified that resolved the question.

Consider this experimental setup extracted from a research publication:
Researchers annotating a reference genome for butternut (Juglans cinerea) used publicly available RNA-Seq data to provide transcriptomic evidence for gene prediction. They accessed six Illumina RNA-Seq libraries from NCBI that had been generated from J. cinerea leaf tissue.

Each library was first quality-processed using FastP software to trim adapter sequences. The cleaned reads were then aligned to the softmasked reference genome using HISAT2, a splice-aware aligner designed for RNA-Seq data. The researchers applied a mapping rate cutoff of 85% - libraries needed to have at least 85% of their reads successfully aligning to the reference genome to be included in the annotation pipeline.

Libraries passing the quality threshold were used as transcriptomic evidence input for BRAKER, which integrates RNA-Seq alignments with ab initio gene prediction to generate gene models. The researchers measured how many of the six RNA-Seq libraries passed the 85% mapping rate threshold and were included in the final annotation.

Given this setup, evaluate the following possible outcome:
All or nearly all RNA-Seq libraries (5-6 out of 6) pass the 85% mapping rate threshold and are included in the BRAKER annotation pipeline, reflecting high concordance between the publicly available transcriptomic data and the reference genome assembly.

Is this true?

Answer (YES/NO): NO